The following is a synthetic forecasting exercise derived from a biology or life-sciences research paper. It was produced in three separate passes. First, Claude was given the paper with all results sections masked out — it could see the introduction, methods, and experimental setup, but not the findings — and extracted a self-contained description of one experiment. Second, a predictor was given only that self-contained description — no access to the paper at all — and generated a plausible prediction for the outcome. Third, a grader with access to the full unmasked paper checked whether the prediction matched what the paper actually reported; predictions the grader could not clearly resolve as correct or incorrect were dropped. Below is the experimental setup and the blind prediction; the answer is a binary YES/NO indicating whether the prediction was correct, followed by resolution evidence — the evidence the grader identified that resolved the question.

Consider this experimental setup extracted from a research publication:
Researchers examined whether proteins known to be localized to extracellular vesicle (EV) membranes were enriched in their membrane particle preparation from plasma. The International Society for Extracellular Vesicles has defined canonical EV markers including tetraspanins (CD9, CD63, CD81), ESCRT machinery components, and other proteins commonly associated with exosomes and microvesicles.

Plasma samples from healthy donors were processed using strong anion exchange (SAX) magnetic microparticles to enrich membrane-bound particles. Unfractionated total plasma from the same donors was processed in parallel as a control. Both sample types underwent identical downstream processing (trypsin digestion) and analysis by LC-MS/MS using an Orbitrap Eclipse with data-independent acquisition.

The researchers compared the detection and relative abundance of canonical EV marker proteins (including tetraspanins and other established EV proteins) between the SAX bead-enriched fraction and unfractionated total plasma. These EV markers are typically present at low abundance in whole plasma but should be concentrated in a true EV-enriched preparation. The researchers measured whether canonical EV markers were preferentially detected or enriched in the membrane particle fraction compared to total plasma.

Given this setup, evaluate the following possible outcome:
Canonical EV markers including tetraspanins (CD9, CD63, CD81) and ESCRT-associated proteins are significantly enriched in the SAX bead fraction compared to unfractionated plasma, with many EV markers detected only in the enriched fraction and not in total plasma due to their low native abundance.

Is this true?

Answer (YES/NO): YES